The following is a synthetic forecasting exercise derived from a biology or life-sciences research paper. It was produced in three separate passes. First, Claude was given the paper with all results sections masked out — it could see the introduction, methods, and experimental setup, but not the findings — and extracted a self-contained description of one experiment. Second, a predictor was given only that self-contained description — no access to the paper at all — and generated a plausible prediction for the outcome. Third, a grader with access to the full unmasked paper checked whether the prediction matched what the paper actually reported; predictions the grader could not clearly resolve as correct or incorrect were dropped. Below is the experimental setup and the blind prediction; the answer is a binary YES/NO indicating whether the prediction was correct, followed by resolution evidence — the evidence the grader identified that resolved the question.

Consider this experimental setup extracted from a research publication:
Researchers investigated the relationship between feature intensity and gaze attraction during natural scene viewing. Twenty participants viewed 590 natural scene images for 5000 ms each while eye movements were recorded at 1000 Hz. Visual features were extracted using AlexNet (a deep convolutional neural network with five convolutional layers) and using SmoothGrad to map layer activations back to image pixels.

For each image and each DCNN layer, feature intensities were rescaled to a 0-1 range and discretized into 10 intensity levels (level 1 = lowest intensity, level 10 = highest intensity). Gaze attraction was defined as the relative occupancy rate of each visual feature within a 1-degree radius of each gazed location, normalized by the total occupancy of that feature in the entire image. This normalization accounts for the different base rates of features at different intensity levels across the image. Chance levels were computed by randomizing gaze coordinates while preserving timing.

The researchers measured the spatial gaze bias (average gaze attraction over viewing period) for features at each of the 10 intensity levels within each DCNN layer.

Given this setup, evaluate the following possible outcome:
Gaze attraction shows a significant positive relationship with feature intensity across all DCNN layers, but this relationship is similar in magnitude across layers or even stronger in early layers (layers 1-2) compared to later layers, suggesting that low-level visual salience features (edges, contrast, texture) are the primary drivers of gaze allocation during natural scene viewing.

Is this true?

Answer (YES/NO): NO